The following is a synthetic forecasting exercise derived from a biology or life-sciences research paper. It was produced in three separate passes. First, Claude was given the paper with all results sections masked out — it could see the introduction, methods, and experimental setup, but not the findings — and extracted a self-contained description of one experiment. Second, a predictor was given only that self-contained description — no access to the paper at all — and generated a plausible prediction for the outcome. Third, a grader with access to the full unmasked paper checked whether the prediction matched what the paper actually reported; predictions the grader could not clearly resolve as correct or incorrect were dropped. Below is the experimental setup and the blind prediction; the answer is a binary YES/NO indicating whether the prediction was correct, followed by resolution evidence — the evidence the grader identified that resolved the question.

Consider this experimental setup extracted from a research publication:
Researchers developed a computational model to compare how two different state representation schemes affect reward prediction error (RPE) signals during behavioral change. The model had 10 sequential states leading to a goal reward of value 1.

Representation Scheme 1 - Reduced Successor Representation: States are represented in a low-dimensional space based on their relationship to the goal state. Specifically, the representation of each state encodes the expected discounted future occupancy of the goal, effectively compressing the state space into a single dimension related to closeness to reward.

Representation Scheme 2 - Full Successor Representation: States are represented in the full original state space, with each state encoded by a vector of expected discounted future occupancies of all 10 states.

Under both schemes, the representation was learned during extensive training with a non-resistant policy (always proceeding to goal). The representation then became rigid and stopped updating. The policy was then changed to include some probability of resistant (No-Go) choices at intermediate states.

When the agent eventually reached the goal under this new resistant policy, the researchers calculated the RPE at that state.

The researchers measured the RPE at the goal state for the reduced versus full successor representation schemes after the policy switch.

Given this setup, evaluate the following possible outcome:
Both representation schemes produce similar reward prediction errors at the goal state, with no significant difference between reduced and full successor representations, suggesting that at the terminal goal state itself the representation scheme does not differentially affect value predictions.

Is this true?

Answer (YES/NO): NO